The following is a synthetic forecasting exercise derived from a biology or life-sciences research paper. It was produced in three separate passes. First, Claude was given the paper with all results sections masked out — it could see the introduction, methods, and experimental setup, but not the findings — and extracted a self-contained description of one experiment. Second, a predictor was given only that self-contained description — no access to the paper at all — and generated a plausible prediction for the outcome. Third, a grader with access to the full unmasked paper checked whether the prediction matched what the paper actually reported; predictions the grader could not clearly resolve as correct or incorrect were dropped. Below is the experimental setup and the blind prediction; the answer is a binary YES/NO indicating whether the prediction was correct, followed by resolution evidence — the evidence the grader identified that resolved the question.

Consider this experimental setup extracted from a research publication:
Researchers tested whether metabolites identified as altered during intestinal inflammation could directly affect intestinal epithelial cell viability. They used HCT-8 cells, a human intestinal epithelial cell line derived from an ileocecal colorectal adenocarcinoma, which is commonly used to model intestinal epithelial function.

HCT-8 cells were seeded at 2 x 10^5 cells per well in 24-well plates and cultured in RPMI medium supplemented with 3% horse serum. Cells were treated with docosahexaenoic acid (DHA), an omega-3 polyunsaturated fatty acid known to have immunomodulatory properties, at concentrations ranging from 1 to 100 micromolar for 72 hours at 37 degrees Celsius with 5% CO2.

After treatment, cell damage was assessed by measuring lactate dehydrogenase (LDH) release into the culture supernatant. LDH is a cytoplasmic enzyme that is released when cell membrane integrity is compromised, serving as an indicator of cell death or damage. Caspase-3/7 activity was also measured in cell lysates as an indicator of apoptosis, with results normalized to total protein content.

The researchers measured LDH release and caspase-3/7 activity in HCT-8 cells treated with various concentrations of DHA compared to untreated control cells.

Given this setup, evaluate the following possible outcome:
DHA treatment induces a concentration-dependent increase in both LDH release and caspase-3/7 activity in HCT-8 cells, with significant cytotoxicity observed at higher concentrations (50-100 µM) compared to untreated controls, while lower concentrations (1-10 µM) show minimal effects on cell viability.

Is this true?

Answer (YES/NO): NO